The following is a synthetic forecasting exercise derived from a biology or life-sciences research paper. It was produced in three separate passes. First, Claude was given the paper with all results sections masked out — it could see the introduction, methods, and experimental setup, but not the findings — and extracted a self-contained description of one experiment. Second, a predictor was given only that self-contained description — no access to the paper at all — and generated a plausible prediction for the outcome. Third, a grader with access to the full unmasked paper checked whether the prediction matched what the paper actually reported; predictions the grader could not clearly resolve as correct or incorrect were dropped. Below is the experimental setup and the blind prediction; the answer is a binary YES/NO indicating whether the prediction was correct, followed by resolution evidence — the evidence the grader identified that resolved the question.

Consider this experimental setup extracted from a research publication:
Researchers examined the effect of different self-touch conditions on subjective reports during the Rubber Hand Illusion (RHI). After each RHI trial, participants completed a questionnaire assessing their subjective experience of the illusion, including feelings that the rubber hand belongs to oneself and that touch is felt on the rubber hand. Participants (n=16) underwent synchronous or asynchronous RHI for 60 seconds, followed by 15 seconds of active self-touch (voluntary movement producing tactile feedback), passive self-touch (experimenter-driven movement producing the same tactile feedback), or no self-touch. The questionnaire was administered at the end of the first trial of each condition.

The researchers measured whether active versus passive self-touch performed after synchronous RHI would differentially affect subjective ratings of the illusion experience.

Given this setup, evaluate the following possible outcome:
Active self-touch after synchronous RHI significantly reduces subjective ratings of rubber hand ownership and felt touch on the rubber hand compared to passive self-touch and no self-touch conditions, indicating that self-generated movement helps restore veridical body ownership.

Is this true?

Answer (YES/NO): NO